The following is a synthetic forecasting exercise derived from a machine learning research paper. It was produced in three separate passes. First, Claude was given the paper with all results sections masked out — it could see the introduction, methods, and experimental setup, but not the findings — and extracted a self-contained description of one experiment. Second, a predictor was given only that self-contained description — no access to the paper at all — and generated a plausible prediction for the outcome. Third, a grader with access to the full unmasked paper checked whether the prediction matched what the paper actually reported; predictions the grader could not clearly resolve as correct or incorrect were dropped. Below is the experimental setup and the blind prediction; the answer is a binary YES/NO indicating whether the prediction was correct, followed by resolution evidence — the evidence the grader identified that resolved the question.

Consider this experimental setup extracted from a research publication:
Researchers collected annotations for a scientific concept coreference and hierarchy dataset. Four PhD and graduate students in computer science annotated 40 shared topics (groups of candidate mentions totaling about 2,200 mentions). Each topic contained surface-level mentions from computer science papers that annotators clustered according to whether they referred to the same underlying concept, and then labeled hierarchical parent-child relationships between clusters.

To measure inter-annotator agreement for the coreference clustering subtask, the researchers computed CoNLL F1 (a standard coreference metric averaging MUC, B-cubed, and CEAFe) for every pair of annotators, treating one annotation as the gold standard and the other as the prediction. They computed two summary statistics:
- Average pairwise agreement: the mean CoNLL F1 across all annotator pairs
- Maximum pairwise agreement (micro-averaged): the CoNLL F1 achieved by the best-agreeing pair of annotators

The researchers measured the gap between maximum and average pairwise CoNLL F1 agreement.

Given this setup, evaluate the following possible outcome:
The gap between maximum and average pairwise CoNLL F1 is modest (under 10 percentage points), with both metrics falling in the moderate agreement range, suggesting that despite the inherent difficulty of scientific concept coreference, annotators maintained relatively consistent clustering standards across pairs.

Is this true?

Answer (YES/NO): NO